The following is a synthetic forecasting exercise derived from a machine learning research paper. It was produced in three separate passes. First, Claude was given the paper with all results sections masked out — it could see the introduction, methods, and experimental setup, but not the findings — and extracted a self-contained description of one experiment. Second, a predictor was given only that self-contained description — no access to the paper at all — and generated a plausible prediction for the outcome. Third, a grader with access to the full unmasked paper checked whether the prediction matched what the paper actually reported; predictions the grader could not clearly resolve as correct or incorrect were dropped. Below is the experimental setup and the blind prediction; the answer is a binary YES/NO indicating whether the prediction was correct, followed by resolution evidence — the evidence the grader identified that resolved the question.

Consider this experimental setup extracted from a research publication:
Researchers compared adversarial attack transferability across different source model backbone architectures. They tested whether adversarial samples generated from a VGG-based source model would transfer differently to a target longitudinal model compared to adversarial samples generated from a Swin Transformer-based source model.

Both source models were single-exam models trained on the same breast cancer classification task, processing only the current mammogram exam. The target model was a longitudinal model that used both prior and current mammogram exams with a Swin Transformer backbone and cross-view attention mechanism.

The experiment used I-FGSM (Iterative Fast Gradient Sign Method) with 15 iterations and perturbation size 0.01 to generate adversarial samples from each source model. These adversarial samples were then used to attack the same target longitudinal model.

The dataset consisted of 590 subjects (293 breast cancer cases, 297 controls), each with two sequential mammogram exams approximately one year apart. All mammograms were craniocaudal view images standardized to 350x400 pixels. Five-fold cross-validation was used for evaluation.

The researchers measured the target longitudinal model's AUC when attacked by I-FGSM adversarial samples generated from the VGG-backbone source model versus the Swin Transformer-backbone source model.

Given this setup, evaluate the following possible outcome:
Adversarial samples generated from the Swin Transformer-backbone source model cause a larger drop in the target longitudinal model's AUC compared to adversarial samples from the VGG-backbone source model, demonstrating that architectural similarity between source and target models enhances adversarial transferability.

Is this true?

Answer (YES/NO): YES